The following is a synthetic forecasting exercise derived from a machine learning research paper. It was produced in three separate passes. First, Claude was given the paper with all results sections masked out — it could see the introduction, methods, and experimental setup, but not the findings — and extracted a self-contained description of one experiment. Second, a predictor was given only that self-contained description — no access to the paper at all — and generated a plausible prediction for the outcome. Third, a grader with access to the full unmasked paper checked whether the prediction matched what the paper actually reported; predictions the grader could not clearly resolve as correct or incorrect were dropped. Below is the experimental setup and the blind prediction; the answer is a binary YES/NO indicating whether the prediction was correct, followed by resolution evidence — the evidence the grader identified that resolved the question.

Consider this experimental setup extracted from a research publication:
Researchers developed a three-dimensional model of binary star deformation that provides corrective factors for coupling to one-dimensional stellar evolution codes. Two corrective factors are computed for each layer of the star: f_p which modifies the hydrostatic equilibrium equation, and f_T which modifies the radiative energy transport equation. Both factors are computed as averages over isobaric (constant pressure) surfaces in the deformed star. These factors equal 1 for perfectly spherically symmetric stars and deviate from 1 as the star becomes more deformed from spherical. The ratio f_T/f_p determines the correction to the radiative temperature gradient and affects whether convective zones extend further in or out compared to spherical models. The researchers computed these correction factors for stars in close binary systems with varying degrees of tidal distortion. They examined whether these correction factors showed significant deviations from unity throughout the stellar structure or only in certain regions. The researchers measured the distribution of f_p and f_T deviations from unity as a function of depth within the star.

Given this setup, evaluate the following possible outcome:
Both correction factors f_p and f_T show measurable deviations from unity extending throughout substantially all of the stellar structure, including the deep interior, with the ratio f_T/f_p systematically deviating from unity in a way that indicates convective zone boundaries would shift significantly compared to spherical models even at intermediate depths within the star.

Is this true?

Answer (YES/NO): NO